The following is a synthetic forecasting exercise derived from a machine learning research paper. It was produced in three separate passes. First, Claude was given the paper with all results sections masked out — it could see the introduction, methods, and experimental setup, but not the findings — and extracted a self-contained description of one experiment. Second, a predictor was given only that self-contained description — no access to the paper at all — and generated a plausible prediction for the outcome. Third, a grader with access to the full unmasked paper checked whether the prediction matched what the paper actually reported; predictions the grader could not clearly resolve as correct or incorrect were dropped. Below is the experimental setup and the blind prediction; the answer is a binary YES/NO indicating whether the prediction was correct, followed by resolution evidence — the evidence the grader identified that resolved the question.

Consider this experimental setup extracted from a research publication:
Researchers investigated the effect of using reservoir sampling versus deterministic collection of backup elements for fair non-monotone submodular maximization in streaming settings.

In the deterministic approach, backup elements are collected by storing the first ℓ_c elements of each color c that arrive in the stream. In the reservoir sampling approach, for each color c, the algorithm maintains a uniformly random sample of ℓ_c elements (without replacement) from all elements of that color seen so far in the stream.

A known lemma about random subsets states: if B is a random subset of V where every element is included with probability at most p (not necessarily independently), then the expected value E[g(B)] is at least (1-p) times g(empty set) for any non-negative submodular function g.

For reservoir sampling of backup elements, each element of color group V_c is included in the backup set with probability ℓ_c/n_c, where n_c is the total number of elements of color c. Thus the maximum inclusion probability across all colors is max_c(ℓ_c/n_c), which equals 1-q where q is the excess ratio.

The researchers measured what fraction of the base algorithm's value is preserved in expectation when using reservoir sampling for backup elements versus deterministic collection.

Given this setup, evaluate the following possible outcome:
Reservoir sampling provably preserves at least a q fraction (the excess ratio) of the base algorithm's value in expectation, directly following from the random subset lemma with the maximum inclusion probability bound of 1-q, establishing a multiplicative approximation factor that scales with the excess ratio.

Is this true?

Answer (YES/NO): YES